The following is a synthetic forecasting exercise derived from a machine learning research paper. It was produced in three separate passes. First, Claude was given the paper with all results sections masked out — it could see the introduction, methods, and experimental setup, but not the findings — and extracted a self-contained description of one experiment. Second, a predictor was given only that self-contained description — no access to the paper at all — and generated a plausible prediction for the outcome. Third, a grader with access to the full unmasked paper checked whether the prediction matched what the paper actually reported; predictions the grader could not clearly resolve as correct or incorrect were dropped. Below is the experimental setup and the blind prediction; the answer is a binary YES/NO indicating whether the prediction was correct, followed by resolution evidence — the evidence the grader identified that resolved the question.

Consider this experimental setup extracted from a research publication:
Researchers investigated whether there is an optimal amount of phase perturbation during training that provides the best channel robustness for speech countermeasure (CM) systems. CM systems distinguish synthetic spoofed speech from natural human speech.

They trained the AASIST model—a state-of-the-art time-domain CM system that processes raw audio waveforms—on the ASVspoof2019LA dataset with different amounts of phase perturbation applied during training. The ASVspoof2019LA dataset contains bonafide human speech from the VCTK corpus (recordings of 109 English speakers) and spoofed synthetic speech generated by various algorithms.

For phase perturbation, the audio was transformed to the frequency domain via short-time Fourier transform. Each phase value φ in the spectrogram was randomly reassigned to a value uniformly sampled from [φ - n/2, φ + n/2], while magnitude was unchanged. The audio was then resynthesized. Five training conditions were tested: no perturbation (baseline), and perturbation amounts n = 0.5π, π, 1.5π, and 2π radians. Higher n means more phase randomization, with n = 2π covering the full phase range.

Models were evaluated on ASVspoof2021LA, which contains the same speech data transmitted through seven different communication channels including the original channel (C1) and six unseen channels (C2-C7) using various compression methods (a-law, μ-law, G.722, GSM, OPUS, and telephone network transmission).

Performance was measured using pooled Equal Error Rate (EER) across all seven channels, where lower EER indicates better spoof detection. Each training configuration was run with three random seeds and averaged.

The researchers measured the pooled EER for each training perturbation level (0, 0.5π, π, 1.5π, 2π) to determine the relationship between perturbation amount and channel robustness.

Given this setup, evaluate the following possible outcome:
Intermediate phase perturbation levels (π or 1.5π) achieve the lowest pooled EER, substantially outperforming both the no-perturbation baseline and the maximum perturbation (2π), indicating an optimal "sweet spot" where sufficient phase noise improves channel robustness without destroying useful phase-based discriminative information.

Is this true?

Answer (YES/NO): NO